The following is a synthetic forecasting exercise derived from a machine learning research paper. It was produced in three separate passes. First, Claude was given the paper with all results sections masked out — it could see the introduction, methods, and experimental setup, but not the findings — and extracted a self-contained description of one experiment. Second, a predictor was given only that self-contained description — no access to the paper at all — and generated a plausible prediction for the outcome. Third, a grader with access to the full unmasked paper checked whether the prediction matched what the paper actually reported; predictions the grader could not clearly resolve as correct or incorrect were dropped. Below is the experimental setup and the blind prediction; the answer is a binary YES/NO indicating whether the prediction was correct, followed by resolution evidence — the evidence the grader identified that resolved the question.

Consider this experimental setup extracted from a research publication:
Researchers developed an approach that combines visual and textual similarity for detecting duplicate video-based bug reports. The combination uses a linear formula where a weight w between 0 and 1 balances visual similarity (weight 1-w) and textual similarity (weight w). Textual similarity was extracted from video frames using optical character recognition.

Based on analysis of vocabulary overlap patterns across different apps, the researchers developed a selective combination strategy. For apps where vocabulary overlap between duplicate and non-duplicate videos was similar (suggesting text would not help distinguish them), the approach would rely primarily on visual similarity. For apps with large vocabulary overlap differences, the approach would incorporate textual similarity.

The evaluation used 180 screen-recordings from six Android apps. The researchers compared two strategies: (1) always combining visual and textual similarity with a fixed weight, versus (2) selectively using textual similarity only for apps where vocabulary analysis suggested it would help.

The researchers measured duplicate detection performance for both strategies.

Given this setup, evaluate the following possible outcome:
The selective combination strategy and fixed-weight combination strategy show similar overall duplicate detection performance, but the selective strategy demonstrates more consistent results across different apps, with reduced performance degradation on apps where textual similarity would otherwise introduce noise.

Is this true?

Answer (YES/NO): NO